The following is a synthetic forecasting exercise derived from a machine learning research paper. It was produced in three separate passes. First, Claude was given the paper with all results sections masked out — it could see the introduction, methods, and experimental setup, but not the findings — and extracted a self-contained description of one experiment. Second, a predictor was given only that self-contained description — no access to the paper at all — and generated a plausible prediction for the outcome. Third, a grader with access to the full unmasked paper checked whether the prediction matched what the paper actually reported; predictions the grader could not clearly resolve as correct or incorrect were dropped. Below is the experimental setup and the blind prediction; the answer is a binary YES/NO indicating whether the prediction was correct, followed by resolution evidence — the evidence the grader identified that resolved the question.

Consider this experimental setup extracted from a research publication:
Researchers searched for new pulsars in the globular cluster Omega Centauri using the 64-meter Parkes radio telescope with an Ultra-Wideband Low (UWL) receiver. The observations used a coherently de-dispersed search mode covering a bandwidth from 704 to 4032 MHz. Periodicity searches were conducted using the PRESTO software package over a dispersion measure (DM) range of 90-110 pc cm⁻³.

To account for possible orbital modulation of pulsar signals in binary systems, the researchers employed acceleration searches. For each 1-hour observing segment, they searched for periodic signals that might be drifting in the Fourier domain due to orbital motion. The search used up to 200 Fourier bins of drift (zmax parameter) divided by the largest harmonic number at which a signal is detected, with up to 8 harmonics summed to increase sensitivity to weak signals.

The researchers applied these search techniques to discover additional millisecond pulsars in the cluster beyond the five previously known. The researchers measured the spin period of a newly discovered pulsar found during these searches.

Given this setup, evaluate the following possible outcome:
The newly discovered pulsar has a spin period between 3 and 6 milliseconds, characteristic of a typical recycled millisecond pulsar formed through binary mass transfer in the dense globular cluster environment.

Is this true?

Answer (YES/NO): YES